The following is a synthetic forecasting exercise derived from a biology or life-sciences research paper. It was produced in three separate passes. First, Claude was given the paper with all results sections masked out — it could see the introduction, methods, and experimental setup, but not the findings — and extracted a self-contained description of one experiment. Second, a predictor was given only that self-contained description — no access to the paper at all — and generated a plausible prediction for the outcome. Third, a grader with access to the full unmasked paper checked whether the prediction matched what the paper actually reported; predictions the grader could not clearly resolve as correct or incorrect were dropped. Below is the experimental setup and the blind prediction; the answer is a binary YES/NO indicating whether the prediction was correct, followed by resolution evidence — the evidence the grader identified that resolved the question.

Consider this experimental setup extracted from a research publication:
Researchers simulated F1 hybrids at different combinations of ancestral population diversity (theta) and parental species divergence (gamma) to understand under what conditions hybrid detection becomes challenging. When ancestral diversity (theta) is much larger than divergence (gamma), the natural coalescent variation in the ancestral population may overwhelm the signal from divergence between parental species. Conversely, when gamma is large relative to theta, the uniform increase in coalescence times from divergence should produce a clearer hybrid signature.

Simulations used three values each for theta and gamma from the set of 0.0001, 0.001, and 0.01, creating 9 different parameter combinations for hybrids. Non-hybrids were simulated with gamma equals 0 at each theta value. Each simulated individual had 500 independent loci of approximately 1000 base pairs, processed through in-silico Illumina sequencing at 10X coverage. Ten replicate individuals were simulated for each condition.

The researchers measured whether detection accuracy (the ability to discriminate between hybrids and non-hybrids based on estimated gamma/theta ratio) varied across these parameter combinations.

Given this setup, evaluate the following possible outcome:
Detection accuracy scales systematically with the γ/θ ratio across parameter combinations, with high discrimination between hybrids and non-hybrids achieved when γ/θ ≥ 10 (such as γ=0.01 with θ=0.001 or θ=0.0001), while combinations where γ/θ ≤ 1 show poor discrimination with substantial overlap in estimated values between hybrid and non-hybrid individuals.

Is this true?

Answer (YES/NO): NO